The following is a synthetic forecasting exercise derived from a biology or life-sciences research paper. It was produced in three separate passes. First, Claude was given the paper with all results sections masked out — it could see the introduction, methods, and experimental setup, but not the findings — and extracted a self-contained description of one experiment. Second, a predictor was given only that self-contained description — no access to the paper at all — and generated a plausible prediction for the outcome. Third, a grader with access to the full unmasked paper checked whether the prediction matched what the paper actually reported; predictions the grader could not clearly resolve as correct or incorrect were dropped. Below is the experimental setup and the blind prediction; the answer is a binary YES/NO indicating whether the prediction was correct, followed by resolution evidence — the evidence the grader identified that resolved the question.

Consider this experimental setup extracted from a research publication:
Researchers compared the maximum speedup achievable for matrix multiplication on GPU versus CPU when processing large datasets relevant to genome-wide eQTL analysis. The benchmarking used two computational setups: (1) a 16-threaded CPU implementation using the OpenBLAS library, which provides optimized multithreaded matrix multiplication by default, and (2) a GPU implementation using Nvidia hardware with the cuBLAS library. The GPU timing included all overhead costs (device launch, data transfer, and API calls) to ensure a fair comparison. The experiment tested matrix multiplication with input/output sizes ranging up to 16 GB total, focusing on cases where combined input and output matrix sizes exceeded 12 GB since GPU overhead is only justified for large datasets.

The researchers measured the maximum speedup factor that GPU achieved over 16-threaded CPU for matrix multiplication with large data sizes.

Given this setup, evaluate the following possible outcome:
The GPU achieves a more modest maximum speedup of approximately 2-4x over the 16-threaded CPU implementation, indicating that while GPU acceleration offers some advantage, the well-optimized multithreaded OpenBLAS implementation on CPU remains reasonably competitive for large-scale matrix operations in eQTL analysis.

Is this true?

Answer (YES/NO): NO